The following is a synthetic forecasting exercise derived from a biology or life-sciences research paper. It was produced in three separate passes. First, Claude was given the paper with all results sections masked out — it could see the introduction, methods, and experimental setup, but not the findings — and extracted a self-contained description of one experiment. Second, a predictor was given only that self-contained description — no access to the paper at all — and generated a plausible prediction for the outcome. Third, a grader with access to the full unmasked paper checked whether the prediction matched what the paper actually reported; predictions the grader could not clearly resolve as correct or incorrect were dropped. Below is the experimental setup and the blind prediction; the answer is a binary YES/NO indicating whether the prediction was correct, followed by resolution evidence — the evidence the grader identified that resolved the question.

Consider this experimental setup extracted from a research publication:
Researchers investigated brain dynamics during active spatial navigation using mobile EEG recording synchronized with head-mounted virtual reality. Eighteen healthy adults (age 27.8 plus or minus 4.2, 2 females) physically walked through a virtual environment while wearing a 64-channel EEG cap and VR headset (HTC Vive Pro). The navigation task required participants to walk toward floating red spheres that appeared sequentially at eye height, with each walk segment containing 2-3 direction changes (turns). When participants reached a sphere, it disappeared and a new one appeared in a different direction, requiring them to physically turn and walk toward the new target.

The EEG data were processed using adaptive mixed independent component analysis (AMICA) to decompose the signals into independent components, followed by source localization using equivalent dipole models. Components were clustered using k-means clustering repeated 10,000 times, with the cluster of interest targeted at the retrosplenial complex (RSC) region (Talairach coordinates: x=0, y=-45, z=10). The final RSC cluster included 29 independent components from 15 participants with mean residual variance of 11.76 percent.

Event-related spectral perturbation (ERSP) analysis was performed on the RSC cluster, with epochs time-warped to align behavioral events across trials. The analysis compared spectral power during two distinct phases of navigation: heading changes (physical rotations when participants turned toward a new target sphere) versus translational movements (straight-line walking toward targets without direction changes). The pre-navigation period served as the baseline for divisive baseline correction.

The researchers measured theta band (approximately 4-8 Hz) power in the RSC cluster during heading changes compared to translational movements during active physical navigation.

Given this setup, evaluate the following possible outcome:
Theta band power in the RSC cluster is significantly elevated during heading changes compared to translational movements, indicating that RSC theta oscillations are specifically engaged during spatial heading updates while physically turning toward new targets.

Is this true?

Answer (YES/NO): YES